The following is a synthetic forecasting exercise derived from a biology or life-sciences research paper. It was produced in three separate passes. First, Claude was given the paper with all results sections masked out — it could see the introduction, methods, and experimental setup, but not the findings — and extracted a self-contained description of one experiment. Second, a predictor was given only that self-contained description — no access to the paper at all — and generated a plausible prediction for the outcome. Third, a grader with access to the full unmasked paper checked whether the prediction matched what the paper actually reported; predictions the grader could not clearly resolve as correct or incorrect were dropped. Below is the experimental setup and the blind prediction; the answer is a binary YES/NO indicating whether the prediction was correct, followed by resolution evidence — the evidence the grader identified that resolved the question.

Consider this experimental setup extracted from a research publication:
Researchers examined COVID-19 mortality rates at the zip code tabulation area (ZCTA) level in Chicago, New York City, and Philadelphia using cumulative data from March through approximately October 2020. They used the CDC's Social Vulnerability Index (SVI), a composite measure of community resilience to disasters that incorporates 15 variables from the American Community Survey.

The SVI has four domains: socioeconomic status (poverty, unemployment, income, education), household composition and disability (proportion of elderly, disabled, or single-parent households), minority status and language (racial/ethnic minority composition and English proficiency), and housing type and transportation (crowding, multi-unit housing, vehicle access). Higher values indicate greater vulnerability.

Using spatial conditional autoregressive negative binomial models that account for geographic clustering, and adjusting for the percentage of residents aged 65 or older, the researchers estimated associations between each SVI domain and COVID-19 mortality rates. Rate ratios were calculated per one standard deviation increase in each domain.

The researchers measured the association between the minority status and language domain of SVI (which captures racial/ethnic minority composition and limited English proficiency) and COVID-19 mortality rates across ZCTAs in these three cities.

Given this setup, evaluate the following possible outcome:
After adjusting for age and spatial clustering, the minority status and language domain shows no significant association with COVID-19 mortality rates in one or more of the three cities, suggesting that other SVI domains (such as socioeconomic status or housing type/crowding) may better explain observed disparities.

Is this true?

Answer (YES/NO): NO